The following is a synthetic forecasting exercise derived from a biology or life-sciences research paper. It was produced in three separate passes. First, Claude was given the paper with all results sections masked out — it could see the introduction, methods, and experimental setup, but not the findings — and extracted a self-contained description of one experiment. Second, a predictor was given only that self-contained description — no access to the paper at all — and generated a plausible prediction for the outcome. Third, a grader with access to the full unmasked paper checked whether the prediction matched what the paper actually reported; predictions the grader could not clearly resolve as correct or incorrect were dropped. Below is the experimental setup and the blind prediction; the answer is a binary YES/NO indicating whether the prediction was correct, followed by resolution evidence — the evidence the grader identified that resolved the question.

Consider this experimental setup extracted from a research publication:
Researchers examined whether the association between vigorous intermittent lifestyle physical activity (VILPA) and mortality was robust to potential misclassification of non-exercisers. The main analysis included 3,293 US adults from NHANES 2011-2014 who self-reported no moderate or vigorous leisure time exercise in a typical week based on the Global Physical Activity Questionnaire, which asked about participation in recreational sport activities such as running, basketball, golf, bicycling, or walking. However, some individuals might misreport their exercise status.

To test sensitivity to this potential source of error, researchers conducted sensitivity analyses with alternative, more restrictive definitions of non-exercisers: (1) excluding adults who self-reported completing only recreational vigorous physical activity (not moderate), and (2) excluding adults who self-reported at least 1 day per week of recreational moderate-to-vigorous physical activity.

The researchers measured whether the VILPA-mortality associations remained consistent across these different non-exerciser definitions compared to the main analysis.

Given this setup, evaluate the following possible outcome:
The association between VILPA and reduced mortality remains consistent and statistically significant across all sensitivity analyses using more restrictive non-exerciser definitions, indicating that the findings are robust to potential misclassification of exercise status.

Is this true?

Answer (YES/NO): YES